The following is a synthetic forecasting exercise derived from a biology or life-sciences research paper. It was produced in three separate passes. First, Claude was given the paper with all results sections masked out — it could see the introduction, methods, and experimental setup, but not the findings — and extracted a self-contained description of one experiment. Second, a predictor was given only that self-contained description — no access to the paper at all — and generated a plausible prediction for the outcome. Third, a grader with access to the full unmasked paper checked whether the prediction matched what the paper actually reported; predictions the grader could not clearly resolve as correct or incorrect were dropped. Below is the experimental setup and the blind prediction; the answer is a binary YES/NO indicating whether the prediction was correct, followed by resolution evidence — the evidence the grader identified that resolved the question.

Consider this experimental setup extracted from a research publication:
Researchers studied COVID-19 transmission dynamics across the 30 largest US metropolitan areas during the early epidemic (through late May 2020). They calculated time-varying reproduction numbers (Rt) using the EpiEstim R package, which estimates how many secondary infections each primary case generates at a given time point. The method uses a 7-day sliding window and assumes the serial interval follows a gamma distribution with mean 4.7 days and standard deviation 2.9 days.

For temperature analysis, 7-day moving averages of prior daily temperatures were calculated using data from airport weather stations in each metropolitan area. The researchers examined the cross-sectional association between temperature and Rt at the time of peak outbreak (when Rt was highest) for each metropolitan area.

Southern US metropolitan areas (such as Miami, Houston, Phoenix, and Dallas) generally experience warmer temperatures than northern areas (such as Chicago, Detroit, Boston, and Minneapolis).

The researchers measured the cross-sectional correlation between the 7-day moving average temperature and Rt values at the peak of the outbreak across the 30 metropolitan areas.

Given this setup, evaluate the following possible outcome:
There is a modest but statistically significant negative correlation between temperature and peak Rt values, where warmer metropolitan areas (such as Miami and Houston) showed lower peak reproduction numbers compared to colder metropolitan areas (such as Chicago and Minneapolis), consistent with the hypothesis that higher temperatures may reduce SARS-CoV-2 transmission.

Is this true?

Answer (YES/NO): NO